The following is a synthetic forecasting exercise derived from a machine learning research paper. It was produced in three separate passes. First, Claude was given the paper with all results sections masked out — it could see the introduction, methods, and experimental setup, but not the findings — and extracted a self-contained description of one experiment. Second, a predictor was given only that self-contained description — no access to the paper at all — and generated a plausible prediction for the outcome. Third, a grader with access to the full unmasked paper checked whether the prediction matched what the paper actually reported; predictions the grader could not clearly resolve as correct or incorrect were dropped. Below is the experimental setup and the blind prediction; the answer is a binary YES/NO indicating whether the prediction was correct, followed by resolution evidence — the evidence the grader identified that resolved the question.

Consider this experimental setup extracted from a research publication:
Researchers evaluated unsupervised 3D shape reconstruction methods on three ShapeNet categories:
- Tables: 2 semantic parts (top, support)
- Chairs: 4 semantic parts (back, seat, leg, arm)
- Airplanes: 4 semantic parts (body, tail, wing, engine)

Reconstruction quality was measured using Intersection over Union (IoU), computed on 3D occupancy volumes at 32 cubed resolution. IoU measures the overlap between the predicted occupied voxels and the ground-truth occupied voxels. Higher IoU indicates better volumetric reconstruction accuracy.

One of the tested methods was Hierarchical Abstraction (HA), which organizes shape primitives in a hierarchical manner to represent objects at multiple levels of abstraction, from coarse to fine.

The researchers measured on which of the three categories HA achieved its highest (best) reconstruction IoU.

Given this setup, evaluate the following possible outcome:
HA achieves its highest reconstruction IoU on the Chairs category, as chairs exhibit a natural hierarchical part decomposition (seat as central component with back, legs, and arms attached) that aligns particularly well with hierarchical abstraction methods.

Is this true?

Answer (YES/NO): YES